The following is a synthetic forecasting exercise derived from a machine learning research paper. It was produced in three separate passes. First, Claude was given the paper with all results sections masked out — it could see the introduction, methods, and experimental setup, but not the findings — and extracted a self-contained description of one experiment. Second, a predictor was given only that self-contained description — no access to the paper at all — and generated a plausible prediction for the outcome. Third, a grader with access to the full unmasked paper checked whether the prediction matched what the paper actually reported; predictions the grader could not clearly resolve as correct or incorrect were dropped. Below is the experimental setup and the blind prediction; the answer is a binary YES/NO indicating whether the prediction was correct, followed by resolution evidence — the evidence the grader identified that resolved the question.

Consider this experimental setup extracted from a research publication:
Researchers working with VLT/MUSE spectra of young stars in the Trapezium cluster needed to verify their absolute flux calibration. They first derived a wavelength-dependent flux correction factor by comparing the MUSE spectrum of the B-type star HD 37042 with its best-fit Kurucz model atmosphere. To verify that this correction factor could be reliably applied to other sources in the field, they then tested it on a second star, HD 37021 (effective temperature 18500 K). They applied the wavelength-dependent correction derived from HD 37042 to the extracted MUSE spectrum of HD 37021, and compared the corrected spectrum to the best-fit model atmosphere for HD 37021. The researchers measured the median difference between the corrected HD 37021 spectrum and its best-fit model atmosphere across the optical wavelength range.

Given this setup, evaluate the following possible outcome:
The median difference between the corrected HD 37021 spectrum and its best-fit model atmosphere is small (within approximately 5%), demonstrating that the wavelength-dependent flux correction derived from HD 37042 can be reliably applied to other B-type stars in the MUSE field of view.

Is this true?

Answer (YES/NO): YES